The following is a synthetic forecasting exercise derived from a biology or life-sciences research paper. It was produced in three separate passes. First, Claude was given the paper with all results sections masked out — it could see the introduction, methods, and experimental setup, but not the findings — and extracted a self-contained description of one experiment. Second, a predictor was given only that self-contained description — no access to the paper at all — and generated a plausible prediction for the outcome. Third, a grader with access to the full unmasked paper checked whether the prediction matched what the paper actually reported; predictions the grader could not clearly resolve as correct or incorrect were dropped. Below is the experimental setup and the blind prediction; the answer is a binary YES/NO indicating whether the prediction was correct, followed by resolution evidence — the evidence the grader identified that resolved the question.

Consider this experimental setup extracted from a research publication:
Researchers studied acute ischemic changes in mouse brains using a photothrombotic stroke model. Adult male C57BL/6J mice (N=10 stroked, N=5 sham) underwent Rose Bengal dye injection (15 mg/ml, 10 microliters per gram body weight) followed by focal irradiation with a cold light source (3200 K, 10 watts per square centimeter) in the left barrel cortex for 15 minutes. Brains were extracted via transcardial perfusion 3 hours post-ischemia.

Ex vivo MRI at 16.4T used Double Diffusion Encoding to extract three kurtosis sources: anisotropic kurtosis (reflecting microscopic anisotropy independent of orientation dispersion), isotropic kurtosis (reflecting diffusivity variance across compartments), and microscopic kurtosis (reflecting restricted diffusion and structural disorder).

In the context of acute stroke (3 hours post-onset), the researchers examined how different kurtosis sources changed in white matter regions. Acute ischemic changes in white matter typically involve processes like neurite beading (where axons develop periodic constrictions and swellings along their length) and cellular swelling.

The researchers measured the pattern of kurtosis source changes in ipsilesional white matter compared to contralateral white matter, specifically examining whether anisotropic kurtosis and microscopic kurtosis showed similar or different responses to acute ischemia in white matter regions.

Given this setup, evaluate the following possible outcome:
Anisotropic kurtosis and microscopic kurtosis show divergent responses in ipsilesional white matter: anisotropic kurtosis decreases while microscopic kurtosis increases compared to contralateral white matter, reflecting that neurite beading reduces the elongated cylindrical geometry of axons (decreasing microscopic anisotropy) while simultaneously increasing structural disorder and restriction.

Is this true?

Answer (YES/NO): YES